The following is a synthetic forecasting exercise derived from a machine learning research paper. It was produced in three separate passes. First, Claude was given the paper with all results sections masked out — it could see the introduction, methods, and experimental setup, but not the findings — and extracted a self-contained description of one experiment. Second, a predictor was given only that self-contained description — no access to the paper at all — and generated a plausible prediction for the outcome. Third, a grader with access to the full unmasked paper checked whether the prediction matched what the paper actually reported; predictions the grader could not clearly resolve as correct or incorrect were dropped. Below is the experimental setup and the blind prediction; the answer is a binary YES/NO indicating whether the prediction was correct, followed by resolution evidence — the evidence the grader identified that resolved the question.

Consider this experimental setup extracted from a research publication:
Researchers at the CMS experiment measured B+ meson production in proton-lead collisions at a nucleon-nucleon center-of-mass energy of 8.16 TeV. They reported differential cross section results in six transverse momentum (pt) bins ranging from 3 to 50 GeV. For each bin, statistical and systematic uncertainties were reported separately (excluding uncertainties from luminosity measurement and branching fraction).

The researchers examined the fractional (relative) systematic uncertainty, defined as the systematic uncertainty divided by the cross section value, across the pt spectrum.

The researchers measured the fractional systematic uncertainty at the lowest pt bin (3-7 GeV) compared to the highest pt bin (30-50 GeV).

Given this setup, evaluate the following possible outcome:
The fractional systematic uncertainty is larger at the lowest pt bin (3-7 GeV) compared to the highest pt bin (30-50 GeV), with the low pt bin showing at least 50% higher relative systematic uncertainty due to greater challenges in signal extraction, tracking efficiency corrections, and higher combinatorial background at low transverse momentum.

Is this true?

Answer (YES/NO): NO